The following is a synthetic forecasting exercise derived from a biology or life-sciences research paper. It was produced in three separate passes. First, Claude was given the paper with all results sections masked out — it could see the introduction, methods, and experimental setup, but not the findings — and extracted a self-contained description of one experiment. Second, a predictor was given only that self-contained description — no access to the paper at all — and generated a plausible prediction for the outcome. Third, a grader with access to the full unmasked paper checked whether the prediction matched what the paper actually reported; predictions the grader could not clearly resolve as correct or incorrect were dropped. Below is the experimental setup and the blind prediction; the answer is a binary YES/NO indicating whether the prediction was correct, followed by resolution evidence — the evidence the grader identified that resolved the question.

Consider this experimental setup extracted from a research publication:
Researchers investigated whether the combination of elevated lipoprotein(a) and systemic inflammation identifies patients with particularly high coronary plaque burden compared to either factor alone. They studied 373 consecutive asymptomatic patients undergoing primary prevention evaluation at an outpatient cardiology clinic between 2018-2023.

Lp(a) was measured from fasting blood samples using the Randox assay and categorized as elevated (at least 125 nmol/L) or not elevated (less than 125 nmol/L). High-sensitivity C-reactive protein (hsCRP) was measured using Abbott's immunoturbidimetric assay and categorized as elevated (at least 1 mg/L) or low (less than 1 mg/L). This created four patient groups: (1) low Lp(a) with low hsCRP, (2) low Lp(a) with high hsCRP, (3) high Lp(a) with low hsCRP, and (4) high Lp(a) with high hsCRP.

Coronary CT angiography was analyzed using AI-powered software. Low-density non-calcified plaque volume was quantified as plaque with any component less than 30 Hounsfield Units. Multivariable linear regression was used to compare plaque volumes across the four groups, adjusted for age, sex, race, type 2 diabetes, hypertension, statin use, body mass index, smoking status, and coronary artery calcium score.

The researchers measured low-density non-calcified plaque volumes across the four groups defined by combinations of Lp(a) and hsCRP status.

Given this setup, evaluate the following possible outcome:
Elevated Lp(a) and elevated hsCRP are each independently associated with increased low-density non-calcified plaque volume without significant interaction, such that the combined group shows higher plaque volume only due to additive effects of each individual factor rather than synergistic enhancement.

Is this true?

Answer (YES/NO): NO